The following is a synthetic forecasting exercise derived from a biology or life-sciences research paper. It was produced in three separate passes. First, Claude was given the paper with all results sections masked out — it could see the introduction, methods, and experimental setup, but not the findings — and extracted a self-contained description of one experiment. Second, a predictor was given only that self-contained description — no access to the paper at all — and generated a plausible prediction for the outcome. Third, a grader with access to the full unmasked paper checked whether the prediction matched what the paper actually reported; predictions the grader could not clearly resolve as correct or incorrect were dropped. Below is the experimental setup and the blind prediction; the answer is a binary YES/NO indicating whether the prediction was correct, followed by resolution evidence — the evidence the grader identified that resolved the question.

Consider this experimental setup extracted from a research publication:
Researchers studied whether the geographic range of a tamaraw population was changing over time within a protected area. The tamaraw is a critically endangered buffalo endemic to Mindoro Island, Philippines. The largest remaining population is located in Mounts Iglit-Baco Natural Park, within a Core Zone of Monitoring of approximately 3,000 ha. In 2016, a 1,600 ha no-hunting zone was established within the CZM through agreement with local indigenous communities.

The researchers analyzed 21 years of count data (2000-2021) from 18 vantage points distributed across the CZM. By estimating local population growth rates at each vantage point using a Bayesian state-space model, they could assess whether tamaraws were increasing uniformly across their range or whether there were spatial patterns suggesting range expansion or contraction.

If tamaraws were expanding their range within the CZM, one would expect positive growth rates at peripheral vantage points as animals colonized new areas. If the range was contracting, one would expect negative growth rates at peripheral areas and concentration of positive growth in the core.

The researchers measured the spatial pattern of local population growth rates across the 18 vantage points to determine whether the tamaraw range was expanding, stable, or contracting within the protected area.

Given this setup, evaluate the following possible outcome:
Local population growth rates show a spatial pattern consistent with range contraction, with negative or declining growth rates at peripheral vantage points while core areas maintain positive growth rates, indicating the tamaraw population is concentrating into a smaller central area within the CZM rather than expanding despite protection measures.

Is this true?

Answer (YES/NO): YES